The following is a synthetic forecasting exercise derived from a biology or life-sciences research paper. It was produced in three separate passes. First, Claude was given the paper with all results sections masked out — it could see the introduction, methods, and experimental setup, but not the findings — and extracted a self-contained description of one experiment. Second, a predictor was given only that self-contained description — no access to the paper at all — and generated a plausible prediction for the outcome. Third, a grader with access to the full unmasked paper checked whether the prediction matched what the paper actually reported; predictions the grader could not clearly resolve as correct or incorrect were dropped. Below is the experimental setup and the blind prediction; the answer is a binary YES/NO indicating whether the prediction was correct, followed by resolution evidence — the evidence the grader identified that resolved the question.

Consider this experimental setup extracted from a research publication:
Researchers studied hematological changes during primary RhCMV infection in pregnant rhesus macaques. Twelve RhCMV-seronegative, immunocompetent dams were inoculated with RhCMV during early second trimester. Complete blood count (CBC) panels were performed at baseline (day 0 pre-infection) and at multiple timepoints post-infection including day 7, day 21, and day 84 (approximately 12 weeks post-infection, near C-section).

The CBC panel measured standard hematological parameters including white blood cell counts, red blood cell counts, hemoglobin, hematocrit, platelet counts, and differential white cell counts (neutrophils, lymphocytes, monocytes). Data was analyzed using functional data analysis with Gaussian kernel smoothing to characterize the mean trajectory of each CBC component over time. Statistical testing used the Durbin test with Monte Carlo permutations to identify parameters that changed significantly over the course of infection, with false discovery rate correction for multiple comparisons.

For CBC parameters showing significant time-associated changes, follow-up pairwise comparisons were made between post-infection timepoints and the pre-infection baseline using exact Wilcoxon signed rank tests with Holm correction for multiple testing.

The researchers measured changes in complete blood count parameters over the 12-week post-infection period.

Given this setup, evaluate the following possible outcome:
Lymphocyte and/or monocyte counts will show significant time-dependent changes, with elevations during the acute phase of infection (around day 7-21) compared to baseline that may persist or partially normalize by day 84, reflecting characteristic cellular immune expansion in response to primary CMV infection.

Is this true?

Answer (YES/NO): YES